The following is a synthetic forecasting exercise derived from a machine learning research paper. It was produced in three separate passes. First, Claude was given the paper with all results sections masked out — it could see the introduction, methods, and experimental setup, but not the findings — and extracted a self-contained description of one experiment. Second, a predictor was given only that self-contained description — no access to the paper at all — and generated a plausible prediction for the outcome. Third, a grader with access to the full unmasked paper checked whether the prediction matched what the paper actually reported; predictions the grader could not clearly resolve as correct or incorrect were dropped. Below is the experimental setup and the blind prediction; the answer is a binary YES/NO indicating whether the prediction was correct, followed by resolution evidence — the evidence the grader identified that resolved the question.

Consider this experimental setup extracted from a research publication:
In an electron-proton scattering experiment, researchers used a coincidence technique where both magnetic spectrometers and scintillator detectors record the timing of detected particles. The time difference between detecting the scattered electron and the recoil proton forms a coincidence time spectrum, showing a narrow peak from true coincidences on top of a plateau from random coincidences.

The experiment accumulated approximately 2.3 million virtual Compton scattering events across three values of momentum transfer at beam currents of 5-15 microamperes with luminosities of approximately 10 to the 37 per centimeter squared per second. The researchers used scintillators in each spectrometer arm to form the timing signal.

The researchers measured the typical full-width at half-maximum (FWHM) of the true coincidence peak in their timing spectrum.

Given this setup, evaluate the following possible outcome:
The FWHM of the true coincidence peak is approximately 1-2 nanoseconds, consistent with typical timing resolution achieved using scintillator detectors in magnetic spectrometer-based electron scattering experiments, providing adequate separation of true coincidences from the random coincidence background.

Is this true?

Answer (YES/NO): YES